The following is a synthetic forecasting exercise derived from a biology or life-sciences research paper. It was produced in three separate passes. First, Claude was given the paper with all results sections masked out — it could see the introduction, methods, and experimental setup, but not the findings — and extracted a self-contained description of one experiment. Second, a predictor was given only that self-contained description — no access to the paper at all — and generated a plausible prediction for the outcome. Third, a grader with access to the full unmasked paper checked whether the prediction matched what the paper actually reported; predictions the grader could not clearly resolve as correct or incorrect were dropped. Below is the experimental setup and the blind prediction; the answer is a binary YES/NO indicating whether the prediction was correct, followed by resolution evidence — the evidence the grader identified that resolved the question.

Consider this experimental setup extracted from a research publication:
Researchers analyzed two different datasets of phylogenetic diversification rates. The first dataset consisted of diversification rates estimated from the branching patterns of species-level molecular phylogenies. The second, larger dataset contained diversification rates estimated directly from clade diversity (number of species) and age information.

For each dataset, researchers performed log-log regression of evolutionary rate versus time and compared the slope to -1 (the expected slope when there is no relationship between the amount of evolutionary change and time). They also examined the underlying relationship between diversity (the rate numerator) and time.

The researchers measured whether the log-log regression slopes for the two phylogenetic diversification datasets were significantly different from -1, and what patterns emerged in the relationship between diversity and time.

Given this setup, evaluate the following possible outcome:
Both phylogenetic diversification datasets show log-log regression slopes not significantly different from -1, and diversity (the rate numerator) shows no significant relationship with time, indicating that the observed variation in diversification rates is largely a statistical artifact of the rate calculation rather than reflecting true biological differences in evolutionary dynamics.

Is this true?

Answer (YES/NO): NO